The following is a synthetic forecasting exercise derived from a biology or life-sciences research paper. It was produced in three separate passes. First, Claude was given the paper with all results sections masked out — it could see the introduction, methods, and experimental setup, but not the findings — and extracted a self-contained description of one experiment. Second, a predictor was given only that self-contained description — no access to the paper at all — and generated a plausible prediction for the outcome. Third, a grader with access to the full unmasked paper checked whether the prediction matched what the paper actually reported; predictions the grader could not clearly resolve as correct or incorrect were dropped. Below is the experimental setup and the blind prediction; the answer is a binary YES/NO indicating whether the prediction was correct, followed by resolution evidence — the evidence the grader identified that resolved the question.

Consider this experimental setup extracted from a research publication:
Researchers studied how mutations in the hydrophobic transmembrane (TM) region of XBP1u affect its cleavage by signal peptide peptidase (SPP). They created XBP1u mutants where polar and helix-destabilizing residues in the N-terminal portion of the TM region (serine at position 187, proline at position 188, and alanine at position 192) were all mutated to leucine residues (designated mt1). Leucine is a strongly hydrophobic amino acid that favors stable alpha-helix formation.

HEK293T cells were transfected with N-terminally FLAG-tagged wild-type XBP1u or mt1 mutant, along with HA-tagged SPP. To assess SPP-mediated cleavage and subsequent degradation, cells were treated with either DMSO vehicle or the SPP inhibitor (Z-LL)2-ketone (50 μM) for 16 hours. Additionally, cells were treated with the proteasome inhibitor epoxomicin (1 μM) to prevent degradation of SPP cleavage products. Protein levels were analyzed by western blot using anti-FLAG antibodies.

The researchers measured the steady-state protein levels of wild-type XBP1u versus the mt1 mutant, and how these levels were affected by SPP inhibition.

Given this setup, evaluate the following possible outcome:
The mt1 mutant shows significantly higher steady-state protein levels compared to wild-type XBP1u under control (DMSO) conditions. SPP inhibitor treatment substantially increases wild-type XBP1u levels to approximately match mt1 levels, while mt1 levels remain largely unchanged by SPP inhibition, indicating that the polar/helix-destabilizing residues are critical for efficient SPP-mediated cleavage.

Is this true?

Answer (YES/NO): YES